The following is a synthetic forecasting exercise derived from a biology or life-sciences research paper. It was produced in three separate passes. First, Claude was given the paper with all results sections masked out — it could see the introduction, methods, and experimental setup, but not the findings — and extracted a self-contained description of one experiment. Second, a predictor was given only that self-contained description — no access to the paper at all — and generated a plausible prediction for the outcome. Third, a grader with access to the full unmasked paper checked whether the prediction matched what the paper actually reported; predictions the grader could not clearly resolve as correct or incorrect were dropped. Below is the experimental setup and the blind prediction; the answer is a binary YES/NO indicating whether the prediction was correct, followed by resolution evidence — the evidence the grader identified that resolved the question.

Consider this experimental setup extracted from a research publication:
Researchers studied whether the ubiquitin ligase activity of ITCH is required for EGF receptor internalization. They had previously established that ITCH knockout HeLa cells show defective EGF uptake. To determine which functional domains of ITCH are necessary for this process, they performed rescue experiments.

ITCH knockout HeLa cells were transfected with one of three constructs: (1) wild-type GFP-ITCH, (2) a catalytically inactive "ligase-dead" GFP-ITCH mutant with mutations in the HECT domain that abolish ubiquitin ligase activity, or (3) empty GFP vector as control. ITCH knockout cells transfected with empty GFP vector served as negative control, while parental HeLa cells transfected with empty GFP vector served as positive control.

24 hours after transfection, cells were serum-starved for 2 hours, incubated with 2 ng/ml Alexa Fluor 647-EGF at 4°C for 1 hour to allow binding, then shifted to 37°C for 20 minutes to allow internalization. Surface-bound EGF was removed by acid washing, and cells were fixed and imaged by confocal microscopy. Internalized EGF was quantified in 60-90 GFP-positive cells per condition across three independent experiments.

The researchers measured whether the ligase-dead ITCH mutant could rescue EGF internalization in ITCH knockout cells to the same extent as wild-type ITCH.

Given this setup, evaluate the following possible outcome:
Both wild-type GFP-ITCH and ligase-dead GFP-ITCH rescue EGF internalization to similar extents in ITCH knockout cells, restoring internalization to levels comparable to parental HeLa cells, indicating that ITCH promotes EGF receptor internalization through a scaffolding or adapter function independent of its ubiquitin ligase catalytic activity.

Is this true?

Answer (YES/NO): NO